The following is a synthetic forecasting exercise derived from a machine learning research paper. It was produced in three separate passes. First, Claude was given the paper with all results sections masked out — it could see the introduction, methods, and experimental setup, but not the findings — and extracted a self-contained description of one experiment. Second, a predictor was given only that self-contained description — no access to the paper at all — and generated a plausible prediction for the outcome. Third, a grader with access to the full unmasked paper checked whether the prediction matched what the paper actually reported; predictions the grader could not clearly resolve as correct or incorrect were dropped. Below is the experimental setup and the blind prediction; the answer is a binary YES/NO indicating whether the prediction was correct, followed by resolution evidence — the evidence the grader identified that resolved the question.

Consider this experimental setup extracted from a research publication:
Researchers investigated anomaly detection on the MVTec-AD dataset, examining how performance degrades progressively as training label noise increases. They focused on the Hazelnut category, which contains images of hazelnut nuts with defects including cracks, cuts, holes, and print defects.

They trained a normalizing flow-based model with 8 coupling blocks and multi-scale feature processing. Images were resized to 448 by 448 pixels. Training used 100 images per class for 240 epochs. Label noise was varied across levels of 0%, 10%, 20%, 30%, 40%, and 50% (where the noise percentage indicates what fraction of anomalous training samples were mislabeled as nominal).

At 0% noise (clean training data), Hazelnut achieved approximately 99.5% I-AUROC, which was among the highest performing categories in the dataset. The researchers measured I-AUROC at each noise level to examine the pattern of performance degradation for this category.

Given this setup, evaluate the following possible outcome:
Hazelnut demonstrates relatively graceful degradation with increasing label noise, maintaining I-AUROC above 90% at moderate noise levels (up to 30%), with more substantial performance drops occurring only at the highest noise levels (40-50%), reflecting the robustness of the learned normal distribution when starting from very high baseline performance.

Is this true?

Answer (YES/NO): NO